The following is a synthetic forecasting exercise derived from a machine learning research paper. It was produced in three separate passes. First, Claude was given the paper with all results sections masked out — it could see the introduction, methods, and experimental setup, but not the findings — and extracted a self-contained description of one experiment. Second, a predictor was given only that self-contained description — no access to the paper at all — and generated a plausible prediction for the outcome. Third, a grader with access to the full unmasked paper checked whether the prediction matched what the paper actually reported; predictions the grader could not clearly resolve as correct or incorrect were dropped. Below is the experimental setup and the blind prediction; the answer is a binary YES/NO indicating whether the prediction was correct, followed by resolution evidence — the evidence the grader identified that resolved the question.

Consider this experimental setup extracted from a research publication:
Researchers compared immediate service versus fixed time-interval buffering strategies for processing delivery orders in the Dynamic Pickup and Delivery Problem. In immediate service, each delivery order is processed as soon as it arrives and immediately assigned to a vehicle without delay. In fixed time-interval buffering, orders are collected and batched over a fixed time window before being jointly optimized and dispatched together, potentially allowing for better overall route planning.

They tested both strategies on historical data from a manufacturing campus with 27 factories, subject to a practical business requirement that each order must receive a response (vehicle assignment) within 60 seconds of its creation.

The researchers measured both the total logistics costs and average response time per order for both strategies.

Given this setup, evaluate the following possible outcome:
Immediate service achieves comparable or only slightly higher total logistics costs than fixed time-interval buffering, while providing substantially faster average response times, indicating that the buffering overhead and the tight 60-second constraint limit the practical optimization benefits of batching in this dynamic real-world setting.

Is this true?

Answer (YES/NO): YES